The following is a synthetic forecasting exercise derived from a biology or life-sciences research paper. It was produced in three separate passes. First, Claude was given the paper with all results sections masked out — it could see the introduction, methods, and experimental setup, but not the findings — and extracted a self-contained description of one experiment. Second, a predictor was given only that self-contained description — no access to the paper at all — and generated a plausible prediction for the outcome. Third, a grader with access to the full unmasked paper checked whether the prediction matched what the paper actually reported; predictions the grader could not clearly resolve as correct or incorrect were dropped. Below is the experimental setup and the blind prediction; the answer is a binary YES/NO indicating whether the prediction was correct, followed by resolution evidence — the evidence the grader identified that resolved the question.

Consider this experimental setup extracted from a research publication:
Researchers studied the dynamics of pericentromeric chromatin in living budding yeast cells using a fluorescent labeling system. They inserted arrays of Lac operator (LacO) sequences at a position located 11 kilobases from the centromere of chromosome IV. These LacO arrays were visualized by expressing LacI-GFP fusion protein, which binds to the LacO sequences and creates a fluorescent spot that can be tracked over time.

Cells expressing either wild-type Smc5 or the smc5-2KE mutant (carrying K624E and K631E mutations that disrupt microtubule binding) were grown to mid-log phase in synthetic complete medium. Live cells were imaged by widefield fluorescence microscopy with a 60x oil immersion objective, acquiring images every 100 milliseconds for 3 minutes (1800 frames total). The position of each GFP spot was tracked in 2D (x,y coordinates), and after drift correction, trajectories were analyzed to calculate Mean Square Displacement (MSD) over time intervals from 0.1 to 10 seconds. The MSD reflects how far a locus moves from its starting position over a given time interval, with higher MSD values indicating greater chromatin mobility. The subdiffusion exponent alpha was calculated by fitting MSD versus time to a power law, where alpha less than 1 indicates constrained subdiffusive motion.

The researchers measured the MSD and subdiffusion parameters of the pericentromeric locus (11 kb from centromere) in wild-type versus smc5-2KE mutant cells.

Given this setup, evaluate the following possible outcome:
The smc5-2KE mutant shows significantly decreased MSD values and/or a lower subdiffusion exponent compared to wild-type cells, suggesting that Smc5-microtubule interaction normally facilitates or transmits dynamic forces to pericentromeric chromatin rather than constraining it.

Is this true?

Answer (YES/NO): NO